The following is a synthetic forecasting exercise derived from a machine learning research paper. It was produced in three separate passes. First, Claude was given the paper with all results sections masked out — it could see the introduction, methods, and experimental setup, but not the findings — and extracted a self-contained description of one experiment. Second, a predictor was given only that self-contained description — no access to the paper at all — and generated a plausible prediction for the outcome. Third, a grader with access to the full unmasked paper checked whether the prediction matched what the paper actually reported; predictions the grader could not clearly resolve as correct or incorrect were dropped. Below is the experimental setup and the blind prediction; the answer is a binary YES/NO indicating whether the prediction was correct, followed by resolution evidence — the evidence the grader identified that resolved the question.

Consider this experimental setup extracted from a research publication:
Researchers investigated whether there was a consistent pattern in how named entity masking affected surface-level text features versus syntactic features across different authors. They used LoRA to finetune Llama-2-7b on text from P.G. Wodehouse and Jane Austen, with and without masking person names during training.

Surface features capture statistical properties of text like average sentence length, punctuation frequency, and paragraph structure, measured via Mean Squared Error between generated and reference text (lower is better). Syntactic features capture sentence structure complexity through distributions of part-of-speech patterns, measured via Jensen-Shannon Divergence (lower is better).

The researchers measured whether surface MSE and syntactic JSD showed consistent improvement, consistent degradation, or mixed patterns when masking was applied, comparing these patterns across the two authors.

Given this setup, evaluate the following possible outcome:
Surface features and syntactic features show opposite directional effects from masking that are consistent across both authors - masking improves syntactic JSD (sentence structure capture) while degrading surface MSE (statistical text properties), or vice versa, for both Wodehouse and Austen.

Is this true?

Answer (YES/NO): NO